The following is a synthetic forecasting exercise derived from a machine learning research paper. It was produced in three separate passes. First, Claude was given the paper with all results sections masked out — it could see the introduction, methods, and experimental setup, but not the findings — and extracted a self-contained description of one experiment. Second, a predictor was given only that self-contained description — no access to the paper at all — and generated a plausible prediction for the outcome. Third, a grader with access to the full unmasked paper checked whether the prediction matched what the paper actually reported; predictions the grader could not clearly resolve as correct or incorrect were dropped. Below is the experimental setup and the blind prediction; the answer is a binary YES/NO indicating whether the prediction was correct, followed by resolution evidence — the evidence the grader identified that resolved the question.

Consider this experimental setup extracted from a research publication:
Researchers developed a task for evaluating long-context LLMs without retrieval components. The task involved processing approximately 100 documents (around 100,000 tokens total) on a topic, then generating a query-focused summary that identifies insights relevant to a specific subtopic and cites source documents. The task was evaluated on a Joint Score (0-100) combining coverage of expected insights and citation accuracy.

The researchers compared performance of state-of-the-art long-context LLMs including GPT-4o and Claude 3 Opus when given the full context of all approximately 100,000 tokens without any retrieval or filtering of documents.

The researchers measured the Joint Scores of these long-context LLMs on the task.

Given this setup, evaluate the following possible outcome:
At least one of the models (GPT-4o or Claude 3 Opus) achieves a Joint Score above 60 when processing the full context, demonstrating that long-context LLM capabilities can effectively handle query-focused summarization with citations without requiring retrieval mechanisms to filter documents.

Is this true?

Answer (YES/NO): NO